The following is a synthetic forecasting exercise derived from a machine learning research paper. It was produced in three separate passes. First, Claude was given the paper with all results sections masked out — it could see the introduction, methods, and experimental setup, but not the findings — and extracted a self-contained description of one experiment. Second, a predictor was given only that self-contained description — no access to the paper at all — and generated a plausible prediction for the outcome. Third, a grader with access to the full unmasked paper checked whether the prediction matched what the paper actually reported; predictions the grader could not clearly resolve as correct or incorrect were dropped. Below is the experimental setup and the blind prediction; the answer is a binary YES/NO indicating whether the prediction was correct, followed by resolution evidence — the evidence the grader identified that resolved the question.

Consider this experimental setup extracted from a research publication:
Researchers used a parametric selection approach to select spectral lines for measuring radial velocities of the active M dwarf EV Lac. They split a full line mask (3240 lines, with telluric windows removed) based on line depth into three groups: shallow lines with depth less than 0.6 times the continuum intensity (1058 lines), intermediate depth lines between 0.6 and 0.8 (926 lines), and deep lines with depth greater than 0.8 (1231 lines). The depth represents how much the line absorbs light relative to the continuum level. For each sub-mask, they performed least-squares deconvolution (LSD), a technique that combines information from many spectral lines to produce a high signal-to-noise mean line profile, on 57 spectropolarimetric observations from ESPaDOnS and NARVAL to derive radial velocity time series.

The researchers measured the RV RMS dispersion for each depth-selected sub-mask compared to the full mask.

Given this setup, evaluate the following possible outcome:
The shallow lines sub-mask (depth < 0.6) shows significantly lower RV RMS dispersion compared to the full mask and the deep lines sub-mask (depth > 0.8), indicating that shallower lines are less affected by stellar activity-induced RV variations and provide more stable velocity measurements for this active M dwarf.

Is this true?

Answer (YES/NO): NO